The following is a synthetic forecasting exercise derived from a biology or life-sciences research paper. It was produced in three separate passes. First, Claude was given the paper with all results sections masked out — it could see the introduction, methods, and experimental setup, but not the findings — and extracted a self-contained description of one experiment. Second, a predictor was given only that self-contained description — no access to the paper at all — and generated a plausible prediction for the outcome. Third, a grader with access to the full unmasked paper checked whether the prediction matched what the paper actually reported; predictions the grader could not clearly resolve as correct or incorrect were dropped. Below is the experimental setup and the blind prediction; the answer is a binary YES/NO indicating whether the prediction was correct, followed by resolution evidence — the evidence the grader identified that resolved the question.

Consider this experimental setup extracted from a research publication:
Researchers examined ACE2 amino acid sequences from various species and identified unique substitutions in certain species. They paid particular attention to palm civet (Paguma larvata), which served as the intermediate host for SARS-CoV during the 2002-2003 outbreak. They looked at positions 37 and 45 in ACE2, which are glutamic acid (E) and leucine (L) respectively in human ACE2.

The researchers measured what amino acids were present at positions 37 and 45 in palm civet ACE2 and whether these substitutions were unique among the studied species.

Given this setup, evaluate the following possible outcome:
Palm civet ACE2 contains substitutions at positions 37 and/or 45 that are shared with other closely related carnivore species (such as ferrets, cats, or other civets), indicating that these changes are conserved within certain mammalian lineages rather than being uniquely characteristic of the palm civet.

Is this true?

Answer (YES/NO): NO